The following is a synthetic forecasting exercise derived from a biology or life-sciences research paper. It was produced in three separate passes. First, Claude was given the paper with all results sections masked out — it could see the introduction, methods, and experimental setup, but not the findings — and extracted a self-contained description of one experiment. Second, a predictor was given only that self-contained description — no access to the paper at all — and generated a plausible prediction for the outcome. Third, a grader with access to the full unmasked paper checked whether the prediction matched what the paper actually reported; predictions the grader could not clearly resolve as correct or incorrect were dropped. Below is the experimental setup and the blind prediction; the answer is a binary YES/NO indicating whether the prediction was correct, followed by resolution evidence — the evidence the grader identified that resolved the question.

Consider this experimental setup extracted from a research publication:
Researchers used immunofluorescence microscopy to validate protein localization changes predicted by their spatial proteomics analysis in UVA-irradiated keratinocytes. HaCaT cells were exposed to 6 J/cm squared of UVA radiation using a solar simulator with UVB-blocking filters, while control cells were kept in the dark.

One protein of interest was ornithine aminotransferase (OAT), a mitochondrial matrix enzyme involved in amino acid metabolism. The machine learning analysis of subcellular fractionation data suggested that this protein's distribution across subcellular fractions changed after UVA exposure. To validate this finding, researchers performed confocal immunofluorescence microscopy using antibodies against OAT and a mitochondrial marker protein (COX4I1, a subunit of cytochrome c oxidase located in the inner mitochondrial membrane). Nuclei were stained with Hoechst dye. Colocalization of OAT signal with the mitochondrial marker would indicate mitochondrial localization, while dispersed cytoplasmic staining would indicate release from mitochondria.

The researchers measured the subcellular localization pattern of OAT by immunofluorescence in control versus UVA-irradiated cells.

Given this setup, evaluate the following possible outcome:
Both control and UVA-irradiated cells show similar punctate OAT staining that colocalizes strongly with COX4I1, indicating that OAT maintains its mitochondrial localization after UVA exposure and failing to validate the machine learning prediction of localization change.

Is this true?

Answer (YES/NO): NO